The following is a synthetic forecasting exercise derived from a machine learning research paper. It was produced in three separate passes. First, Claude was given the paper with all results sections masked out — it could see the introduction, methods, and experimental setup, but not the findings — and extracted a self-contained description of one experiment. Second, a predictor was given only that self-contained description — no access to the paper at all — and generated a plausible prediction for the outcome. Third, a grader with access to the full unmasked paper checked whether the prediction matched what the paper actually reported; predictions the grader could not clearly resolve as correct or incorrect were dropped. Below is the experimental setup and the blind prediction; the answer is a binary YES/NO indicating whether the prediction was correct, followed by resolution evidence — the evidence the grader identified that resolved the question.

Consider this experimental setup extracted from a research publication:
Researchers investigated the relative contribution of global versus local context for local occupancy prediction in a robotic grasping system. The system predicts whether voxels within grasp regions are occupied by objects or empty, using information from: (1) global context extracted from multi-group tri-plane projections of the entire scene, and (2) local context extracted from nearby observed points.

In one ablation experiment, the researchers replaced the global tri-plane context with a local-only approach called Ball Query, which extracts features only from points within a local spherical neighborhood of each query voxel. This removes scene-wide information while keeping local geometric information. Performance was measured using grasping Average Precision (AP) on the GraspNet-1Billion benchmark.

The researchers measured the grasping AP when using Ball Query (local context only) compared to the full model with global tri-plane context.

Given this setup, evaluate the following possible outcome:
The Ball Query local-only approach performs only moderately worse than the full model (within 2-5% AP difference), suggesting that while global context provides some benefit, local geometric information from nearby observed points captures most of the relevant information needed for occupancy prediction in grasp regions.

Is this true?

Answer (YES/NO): NO